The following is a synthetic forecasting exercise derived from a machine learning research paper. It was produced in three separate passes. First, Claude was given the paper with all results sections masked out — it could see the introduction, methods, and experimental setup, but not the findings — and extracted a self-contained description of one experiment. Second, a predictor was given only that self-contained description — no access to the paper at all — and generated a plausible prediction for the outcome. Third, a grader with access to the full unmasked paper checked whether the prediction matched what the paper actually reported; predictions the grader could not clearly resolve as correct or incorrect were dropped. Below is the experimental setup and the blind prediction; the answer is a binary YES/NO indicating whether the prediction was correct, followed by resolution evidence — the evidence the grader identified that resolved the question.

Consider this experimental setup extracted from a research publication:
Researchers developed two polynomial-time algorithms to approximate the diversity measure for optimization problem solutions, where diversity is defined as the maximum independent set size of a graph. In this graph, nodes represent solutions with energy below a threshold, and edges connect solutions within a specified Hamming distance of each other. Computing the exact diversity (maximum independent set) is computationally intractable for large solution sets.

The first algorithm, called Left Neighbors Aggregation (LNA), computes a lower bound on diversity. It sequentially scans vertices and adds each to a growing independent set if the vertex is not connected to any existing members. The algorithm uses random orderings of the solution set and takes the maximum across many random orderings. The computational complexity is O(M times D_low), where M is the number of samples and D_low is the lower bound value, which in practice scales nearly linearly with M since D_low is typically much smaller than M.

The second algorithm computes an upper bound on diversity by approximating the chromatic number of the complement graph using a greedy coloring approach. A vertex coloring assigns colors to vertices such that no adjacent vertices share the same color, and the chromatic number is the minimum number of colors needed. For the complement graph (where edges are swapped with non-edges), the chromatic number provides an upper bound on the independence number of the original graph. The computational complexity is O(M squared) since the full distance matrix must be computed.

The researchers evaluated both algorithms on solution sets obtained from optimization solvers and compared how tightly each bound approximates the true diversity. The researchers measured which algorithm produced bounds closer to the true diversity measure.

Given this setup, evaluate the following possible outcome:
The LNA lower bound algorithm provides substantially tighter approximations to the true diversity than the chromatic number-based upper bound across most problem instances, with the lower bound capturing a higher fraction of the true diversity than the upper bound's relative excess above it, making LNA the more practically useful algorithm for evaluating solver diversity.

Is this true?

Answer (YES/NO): YES